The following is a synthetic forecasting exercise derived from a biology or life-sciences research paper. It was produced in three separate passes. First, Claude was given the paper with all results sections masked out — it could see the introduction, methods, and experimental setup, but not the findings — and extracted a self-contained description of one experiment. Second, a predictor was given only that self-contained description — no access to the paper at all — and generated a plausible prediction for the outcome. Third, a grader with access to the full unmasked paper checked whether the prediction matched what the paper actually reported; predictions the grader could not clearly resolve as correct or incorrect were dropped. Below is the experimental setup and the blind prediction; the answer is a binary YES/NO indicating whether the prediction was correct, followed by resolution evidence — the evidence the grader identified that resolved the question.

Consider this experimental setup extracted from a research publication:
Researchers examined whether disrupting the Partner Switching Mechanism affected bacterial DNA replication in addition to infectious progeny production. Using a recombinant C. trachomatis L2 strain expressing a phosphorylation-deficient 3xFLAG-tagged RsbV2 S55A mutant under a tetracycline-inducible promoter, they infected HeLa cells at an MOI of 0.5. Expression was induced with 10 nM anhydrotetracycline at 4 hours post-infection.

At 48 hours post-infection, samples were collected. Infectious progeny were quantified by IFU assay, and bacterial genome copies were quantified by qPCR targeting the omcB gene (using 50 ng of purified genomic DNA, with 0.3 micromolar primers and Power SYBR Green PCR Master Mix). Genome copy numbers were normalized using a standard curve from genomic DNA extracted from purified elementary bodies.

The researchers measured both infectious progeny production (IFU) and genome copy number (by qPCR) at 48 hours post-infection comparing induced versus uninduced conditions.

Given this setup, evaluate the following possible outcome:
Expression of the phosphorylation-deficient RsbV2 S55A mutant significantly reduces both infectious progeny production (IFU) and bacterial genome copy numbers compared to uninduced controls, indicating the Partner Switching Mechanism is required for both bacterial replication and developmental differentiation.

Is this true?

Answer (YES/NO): NO